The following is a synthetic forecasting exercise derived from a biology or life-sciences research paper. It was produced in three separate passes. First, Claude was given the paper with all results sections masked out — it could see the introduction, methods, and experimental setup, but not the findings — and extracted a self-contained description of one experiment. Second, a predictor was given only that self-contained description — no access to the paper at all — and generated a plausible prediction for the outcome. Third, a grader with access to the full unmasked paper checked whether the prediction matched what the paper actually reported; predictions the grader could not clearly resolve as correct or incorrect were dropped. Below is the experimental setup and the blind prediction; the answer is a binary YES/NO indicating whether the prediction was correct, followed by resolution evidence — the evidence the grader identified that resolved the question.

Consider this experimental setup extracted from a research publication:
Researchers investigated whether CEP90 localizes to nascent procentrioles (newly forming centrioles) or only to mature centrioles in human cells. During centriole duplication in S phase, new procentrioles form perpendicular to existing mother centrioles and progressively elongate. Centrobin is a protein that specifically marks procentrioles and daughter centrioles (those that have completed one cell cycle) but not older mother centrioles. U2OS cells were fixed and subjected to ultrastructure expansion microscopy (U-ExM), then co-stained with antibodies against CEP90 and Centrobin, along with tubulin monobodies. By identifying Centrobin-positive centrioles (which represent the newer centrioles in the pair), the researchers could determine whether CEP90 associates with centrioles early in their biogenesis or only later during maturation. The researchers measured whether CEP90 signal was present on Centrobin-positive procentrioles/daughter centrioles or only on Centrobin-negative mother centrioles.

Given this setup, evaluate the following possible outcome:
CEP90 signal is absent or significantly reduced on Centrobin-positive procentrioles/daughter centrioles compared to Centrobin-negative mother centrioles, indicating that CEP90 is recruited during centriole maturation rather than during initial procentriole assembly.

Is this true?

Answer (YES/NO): NO